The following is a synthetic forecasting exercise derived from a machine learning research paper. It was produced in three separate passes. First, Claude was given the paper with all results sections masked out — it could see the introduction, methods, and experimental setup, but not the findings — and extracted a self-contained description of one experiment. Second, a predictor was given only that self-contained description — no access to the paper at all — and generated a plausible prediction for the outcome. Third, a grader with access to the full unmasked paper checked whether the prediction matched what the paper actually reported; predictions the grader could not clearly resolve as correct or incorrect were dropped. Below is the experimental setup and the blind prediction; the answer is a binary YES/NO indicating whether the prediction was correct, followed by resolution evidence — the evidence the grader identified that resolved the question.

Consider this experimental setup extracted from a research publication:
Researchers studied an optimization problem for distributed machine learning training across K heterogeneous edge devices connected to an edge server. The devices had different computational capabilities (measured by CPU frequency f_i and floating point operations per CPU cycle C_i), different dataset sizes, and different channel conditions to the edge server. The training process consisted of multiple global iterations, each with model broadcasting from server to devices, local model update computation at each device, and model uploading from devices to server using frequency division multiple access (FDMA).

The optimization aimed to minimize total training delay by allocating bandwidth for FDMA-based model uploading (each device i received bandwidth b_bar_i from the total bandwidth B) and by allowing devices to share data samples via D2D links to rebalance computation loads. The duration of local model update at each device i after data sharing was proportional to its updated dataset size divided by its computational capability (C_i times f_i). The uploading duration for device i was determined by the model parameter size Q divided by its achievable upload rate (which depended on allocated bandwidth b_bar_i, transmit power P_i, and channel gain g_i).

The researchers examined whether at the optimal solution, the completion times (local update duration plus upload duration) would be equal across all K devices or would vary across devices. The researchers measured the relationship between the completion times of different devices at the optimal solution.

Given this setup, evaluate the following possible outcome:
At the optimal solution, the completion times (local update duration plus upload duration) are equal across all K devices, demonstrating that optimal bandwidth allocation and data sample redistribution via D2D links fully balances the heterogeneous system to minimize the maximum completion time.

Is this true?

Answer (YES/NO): YES